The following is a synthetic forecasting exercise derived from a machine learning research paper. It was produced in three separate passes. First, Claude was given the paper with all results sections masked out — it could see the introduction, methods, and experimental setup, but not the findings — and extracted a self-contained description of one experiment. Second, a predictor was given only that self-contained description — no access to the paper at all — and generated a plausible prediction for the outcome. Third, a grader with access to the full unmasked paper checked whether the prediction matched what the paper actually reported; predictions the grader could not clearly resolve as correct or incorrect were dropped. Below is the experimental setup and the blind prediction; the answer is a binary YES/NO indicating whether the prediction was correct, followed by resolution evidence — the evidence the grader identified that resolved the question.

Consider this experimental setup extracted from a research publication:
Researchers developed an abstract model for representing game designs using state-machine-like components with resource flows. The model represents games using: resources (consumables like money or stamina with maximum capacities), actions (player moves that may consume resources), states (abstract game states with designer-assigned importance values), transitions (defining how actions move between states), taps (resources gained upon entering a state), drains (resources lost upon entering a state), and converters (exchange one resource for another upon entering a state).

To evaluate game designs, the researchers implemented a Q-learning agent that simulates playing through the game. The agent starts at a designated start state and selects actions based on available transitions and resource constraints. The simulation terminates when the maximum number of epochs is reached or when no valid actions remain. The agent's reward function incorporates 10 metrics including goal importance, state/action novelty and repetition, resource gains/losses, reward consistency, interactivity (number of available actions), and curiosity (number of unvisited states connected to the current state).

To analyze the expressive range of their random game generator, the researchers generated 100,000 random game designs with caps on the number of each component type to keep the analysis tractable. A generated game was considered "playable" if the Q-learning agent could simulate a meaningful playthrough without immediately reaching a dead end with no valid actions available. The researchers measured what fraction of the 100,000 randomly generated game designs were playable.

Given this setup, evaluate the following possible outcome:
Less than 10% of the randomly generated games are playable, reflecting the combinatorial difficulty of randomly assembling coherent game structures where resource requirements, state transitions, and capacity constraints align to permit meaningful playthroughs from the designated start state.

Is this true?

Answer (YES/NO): NO